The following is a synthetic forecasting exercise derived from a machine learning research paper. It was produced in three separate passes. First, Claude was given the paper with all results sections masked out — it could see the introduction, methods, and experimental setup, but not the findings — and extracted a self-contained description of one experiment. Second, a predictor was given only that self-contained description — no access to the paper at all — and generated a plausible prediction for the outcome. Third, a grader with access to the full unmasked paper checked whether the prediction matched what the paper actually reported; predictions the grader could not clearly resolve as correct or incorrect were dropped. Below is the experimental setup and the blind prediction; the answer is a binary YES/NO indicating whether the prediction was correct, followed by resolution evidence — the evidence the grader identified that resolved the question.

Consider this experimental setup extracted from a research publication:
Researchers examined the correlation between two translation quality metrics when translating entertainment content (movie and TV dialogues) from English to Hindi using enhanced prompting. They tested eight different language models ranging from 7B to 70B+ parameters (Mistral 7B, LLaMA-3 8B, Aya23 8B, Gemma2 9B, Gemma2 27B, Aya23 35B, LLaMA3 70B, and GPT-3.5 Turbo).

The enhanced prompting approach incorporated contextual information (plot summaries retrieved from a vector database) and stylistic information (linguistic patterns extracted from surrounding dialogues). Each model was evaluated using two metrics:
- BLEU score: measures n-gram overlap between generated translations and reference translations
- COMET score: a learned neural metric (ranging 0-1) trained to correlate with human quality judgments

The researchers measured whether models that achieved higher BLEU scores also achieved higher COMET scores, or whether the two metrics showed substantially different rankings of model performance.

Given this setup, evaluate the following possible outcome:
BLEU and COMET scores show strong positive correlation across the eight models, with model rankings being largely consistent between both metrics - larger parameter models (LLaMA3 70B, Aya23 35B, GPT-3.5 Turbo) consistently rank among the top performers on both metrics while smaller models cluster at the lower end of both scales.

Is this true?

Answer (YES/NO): YES